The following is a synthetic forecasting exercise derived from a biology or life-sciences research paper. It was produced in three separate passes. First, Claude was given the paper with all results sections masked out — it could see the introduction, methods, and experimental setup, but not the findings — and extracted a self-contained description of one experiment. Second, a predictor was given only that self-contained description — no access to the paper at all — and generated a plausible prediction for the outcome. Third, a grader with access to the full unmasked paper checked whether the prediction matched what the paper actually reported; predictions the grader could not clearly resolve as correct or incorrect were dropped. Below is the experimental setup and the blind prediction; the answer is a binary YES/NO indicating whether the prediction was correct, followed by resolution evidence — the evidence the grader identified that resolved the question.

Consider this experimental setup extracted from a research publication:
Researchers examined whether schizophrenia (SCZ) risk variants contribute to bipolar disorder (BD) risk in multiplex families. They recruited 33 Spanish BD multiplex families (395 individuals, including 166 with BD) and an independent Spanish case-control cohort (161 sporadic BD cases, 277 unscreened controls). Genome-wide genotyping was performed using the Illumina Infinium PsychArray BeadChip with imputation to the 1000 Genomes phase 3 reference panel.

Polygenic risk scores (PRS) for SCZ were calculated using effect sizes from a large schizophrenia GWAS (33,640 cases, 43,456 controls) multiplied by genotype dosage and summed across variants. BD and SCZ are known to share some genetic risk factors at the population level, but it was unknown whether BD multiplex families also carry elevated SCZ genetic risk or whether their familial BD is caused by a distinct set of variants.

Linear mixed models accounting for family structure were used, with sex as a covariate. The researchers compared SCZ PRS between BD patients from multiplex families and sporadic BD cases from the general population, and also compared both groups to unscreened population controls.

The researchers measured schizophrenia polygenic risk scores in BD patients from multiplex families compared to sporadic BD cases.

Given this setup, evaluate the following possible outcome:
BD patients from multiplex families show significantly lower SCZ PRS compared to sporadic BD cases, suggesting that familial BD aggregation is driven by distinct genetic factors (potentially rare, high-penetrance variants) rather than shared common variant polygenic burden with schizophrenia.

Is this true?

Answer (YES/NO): NO